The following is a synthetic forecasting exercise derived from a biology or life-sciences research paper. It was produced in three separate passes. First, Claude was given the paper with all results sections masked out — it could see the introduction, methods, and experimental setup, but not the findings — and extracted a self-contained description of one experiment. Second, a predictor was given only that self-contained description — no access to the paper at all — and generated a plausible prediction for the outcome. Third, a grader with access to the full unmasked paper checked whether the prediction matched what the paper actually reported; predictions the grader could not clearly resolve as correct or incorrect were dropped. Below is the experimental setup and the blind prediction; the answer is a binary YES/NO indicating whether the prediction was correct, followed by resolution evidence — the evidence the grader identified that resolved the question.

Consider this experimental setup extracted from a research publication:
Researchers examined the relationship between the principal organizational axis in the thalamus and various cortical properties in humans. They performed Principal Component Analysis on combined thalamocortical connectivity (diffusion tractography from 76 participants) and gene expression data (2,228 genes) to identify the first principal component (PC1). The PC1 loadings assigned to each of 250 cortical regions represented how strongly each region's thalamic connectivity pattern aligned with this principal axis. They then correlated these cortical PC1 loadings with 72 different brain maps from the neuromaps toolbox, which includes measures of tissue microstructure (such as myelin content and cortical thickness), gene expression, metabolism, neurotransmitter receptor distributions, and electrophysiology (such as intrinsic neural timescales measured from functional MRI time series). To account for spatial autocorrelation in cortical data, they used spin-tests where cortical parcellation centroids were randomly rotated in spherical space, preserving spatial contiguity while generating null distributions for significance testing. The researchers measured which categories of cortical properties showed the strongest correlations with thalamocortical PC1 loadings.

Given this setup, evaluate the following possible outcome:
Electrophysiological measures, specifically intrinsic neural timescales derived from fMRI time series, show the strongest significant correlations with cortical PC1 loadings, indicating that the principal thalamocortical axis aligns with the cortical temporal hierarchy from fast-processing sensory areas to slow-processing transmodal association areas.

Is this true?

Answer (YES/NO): NO